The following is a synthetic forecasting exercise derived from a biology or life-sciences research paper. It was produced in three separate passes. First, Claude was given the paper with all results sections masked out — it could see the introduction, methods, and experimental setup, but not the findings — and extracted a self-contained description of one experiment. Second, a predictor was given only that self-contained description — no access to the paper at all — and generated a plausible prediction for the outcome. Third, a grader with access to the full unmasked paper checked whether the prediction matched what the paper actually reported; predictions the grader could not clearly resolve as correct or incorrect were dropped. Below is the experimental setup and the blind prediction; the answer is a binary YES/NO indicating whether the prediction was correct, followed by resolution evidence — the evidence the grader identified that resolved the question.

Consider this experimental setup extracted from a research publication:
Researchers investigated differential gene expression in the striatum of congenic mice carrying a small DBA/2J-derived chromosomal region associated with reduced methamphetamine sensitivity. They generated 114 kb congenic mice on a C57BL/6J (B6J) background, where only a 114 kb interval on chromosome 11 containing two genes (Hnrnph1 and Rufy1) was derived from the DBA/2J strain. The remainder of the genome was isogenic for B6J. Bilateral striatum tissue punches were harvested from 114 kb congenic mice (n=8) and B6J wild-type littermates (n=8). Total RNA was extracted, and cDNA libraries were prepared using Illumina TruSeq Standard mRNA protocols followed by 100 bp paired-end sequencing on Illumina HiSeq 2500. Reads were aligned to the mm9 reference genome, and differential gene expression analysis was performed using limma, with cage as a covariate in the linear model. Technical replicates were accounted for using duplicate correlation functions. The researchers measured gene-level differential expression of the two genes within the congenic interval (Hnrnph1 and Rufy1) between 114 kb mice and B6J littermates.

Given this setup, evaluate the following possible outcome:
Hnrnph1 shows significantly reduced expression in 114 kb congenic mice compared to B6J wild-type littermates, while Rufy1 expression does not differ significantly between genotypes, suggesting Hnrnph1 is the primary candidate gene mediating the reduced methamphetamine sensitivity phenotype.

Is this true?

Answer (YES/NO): NO